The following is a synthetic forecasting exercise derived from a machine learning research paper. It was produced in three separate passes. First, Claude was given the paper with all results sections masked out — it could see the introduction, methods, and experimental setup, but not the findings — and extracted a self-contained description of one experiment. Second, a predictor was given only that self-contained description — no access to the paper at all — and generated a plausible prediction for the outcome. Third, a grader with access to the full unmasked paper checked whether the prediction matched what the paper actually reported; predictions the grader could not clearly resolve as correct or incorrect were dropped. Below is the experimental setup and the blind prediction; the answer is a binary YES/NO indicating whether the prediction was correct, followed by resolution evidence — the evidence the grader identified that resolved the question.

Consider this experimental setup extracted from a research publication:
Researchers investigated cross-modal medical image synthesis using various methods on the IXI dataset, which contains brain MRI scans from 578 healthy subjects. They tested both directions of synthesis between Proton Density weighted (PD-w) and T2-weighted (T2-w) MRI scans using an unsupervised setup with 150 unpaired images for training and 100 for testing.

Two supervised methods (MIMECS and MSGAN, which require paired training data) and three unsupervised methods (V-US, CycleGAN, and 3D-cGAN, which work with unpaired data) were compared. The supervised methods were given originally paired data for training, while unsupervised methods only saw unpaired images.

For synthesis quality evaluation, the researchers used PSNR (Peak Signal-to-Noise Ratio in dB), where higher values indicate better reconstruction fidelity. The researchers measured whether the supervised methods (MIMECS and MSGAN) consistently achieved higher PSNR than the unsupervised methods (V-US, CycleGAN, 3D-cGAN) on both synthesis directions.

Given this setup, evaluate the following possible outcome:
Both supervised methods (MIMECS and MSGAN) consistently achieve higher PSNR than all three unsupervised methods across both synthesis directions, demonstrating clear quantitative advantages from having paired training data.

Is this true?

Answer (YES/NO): NO